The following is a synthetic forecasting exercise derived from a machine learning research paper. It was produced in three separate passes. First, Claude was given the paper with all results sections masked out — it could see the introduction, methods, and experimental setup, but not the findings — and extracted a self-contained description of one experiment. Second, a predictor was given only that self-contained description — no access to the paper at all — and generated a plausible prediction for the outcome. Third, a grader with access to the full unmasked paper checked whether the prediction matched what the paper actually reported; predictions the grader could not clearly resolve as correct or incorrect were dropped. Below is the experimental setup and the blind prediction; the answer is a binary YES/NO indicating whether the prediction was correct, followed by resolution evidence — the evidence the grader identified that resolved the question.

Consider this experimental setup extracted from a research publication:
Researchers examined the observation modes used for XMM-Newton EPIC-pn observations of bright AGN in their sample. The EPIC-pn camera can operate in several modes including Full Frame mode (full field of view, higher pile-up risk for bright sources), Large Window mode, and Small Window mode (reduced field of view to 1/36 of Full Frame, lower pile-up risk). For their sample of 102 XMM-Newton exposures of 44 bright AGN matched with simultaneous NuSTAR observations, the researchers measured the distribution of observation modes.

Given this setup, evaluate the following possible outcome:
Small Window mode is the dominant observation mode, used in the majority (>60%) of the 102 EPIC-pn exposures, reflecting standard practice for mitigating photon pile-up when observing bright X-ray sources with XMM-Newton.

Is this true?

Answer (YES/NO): YES